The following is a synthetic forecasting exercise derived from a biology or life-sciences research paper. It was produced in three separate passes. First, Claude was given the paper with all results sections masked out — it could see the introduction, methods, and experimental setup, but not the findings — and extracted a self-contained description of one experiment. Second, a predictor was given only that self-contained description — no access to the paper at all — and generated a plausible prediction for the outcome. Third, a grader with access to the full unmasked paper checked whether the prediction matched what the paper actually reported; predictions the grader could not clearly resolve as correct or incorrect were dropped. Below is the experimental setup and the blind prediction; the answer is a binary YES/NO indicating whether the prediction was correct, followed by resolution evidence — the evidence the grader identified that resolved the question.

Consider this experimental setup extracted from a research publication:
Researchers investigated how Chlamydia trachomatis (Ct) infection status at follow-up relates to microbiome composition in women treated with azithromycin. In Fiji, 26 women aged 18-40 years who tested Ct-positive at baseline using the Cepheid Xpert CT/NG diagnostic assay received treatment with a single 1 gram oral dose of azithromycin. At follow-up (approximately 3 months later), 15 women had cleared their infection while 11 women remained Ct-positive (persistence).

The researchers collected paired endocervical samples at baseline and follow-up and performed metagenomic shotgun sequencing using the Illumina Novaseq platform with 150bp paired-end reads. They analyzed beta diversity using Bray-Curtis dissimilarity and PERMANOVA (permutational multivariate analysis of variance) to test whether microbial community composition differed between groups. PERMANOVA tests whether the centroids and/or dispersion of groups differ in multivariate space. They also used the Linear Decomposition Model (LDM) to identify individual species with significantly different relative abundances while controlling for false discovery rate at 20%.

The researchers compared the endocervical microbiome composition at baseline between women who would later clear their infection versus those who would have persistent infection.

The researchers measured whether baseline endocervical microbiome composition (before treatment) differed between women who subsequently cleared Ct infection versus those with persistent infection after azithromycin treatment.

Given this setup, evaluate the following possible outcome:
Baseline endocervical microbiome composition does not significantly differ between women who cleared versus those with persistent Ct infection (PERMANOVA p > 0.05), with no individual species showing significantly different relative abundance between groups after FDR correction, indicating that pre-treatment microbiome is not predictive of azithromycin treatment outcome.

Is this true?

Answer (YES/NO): YES